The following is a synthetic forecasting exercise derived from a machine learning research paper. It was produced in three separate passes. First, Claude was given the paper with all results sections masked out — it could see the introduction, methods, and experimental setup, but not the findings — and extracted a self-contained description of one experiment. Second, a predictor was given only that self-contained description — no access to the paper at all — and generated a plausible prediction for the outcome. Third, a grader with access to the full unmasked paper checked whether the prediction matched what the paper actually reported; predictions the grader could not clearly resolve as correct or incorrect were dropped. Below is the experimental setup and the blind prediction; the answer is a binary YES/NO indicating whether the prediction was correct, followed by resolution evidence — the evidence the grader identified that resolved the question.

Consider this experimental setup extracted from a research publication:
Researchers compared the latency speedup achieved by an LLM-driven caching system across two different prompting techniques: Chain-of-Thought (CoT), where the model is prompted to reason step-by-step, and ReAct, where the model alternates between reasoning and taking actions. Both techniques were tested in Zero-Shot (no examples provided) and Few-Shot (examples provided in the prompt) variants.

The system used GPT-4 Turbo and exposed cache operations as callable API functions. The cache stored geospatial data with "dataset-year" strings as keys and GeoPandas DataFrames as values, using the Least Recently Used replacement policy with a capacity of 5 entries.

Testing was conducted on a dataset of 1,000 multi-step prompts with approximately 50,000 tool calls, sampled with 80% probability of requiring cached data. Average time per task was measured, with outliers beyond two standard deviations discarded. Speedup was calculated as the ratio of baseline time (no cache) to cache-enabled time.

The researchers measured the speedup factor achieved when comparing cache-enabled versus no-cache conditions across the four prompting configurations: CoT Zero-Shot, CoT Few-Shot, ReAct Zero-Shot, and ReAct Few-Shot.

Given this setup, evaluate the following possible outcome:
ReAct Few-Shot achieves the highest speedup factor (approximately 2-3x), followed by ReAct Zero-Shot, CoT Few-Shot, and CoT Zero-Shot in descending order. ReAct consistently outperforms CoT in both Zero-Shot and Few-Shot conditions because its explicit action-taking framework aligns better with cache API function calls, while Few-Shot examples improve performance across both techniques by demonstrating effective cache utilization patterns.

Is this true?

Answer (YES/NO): NO